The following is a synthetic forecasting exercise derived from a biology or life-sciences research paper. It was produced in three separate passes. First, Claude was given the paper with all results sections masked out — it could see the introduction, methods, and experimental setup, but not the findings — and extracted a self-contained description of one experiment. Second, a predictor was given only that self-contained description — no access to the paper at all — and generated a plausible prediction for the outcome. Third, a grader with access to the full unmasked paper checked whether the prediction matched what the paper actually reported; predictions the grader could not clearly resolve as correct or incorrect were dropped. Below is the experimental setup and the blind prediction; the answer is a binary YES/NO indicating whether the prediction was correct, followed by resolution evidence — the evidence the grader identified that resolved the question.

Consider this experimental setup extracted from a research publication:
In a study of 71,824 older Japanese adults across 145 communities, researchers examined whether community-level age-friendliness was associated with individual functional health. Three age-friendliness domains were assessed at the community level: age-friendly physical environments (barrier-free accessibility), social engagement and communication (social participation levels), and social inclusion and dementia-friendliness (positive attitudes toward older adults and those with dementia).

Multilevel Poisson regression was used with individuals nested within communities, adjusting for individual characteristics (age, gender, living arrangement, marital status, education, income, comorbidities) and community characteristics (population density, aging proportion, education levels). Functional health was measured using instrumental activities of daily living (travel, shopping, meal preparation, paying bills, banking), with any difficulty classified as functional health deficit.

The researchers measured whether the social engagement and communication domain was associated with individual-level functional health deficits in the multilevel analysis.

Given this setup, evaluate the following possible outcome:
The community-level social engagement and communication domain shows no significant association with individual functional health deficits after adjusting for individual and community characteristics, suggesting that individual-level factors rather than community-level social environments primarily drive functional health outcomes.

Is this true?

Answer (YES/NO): YES